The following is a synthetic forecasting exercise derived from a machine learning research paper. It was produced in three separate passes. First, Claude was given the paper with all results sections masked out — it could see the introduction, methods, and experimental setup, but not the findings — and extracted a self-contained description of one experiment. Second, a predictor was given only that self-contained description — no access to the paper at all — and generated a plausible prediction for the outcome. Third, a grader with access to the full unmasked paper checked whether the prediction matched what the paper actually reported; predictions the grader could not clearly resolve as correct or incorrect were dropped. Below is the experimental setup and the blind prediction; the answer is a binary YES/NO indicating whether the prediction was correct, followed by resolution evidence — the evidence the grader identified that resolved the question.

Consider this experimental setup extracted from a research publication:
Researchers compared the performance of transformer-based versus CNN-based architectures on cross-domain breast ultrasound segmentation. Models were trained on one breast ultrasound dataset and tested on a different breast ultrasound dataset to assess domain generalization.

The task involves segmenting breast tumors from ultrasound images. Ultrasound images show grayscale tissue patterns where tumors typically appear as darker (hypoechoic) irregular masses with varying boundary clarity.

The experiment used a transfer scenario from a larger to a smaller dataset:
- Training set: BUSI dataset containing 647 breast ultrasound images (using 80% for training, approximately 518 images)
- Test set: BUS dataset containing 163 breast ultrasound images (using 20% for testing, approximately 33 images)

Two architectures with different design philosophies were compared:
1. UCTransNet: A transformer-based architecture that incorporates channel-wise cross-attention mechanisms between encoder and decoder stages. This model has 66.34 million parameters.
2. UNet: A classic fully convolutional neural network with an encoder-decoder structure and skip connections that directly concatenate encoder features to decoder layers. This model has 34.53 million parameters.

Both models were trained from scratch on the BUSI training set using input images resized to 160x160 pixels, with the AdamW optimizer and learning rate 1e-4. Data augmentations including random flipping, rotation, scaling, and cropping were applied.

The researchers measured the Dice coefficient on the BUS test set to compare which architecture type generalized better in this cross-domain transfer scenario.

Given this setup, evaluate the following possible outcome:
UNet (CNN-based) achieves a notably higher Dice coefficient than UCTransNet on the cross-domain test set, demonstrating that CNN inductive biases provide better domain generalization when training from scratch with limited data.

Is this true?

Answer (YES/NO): YES